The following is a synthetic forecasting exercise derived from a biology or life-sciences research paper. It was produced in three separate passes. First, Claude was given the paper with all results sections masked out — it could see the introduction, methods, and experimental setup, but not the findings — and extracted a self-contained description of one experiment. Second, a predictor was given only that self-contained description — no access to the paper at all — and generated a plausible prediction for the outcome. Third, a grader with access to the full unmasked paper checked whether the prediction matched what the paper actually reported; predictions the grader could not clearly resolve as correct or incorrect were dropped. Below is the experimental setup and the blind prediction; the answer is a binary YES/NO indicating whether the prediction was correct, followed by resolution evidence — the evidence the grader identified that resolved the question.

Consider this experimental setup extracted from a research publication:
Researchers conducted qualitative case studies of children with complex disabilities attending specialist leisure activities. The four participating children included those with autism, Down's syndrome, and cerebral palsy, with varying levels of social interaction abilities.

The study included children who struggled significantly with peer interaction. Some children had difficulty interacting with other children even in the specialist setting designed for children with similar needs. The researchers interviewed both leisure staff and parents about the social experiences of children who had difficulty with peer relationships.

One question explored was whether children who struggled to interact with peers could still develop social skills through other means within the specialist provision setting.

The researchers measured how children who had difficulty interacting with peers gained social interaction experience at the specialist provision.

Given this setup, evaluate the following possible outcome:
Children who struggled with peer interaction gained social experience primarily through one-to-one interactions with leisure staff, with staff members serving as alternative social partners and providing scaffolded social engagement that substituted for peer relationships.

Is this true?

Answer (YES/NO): YES